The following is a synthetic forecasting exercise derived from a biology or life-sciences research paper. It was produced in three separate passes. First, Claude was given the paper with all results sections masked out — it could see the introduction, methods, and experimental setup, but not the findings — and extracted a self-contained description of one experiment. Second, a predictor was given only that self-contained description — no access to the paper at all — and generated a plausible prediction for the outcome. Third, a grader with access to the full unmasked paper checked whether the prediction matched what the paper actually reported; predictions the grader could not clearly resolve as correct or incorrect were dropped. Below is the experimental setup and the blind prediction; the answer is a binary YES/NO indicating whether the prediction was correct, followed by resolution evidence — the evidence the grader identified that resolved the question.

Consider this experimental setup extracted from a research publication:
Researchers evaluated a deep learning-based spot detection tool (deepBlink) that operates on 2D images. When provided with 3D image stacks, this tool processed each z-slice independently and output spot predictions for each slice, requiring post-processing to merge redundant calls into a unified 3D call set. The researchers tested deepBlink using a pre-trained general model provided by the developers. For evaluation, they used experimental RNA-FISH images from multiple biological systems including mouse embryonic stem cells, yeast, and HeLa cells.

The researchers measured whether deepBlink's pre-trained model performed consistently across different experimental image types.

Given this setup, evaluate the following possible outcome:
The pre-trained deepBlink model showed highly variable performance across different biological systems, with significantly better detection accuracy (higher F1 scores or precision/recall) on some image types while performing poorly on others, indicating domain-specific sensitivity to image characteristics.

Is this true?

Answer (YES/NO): YES